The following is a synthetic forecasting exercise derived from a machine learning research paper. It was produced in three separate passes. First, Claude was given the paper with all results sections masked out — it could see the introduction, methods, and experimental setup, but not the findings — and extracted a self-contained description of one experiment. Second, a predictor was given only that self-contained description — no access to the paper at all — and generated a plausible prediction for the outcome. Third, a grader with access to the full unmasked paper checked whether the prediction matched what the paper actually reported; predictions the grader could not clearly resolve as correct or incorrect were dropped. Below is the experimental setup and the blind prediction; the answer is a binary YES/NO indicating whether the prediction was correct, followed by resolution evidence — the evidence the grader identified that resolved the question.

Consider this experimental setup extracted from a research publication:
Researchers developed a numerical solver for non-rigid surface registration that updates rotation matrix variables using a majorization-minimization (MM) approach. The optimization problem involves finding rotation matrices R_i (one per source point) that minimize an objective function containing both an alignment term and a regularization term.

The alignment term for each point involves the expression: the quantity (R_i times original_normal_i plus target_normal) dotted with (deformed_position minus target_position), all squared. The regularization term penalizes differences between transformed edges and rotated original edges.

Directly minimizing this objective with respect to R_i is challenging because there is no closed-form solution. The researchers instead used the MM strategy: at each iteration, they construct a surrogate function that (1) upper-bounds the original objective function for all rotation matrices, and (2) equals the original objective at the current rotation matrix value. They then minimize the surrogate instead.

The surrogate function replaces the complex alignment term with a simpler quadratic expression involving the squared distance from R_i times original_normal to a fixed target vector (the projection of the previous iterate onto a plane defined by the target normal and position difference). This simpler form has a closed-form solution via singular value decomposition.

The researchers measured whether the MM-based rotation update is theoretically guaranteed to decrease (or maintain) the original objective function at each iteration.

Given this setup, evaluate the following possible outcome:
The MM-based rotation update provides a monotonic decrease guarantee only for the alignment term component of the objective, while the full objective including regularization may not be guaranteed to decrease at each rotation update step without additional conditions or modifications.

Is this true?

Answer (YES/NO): NO